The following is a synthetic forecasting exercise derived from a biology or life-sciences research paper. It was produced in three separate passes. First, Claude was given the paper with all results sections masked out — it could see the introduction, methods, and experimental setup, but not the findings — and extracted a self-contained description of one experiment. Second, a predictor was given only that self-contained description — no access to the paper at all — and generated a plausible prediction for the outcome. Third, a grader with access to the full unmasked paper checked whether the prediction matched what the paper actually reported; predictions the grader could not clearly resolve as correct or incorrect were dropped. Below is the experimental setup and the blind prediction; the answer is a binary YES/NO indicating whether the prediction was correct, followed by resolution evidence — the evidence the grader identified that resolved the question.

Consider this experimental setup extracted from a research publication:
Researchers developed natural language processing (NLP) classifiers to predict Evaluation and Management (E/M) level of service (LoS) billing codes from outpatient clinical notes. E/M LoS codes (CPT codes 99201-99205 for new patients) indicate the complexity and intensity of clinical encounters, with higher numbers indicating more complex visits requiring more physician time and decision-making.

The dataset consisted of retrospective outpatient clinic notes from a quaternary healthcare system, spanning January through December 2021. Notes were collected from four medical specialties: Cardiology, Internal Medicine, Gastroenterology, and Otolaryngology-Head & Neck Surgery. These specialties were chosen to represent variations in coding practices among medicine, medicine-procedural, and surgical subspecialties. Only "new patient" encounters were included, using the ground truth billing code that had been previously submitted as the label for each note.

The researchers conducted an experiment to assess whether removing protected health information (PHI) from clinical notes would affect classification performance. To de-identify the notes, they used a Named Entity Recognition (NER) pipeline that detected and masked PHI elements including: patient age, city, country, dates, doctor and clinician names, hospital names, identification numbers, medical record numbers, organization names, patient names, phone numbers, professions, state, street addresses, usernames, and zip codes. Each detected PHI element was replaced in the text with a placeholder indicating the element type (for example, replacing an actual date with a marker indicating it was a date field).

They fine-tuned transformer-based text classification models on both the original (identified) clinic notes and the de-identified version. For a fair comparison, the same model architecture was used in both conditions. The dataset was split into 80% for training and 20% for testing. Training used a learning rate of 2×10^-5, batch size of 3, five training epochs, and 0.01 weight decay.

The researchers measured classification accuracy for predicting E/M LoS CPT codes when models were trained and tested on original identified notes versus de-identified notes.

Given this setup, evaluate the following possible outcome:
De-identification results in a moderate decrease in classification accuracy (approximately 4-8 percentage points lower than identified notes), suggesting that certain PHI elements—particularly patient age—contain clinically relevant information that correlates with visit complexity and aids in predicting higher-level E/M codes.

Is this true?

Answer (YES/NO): NO